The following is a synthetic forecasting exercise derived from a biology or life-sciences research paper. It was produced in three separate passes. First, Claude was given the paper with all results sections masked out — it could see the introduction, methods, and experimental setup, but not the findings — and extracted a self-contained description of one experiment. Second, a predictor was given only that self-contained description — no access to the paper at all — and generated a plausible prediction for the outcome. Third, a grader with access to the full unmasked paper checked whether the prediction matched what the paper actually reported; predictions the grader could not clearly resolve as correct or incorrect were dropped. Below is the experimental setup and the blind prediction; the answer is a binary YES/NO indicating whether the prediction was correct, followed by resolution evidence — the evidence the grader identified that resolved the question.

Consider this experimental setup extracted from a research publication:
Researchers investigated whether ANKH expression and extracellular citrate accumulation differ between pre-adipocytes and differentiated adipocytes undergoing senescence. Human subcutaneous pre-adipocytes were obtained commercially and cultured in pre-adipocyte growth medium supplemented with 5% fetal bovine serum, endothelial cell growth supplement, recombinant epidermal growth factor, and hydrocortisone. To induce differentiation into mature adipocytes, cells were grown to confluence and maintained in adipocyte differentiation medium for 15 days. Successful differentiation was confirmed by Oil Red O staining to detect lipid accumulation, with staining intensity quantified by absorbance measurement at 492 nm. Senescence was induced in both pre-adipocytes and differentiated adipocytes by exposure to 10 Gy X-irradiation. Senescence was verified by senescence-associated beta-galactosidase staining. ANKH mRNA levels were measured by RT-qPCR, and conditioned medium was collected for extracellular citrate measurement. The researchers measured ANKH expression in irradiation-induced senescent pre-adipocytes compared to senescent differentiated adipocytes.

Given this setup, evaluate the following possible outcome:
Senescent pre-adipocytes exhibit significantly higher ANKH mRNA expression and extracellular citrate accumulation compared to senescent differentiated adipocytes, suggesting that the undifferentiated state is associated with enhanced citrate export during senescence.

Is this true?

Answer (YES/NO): NO